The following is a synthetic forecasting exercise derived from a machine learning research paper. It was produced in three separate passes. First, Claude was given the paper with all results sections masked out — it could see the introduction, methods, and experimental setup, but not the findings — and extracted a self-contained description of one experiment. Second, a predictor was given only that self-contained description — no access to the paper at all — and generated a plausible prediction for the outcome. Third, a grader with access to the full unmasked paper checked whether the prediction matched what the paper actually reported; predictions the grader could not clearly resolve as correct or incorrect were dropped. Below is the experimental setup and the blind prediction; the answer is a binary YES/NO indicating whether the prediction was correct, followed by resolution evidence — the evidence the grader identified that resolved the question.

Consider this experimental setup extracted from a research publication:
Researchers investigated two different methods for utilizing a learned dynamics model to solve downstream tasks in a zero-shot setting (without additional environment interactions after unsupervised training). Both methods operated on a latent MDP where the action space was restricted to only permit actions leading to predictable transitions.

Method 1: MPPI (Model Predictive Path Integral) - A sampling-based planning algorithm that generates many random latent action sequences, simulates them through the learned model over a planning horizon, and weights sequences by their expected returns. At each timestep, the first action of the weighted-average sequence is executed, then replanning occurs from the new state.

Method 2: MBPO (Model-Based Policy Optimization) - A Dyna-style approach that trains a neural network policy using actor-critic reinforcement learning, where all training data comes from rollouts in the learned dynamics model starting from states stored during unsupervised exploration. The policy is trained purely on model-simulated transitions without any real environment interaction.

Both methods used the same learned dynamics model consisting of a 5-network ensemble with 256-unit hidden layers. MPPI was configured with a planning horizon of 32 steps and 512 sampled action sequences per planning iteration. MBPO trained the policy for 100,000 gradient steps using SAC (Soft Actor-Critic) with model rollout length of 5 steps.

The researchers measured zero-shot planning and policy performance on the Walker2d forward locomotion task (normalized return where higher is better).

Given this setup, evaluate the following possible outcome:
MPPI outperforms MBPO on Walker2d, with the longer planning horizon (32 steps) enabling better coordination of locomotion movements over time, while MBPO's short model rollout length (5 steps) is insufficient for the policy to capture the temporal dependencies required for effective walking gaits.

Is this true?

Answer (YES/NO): NO